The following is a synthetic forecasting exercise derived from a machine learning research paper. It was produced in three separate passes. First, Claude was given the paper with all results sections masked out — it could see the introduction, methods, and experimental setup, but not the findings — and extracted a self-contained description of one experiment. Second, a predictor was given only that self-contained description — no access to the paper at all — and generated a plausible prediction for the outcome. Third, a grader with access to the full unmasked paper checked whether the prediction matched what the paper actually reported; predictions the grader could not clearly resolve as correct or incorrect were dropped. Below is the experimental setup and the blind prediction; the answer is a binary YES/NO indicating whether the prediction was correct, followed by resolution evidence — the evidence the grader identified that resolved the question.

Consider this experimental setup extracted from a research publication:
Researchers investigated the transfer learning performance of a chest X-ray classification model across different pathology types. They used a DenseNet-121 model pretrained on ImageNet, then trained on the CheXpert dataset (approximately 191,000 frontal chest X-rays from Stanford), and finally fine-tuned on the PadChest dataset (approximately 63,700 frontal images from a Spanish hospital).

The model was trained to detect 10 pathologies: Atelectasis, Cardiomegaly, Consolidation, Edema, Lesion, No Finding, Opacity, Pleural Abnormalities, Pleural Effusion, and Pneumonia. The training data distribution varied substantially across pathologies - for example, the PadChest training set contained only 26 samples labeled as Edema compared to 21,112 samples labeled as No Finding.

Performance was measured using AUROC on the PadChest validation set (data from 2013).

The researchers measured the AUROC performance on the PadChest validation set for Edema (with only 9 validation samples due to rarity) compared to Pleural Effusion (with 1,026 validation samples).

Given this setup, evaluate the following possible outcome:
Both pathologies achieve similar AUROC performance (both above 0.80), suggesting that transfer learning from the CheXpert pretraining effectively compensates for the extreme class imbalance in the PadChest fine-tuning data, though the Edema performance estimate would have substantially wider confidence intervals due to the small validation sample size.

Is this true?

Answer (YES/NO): NO